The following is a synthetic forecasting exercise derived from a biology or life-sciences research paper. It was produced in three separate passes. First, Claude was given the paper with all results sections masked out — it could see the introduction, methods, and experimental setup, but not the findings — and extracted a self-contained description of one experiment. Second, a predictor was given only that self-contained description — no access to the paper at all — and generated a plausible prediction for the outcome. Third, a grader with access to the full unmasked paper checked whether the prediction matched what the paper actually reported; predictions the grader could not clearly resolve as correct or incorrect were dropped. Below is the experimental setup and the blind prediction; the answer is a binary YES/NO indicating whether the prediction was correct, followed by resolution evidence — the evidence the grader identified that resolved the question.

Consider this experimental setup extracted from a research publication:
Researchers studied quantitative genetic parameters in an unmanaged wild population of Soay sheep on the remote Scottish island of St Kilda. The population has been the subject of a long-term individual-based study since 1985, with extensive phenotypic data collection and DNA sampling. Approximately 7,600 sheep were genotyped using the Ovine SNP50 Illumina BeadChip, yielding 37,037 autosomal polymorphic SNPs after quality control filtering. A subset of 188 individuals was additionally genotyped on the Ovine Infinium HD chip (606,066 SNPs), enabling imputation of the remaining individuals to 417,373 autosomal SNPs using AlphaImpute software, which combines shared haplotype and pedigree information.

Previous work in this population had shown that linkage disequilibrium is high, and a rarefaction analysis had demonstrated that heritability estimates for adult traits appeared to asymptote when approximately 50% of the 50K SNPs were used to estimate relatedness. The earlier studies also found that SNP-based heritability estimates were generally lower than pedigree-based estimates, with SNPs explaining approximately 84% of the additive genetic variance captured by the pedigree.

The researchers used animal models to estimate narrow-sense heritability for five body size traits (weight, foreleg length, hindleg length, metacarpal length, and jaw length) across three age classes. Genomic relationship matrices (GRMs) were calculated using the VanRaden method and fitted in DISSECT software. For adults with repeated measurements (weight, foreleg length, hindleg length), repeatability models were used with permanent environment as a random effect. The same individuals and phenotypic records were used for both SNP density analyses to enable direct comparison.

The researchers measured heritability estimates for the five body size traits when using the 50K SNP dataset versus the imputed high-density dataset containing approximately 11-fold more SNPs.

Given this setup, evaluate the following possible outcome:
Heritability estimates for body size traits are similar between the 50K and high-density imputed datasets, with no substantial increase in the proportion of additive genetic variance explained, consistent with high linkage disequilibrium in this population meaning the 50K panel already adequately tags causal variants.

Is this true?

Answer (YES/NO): YES